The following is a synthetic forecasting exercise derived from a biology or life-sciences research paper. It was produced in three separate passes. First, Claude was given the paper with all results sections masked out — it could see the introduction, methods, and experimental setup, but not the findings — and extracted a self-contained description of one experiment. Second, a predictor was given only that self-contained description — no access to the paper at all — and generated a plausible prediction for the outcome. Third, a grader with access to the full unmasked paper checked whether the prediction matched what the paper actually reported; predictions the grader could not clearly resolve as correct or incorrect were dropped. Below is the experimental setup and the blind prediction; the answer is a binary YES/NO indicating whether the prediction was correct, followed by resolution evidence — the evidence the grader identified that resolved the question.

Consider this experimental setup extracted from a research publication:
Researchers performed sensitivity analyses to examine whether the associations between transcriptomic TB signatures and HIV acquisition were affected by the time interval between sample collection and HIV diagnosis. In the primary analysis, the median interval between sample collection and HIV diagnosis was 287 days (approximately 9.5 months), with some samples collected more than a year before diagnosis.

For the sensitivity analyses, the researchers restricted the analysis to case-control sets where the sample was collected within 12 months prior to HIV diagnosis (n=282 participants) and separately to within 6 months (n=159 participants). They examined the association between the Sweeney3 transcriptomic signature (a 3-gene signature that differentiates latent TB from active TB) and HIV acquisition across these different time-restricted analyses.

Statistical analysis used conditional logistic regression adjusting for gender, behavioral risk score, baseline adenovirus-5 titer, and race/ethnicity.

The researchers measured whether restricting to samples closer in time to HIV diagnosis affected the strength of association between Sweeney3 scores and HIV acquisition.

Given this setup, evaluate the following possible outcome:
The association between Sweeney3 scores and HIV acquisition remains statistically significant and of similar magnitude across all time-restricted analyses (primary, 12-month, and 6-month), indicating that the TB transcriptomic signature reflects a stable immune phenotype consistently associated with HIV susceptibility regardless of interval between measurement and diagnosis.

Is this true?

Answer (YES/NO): NO